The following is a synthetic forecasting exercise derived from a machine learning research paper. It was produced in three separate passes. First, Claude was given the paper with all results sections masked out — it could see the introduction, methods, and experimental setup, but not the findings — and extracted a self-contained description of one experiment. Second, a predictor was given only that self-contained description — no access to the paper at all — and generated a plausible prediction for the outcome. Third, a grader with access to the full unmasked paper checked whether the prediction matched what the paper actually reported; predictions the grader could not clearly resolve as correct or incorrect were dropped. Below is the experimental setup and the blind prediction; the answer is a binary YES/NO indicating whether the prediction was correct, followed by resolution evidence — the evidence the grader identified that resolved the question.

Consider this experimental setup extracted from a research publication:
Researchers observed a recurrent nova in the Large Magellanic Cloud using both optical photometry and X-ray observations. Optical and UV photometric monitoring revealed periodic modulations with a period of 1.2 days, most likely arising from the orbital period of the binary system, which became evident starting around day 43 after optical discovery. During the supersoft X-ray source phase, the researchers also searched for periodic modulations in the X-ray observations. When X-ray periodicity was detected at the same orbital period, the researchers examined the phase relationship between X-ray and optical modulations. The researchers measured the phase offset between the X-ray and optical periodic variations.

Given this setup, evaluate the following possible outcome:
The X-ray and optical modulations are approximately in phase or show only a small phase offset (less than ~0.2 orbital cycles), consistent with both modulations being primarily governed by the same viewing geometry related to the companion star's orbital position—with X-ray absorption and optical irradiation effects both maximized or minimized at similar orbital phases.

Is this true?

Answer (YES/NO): NO